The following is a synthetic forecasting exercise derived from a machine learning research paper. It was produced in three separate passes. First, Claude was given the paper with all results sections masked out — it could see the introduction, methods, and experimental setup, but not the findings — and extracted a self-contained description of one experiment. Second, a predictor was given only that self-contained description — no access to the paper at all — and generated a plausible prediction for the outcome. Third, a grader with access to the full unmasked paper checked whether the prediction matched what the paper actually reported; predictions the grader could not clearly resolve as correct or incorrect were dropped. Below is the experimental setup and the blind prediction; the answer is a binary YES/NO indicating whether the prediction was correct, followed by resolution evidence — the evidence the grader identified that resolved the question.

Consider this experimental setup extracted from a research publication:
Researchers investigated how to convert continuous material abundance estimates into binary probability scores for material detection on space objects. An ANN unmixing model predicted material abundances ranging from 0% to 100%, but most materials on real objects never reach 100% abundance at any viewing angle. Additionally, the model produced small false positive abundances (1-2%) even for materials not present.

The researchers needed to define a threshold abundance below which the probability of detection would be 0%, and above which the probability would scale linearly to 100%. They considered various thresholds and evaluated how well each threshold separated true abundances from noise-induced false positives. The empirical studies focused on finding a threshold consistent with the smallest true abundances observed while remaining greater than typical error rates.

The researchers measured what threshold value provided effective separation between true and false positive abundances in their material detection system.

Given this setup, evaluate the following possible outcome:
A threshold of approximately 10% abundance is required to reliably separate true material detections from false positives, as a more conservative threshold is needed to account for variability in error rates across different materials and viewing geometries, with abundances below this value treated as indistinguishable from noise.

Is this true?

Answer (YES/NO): NO